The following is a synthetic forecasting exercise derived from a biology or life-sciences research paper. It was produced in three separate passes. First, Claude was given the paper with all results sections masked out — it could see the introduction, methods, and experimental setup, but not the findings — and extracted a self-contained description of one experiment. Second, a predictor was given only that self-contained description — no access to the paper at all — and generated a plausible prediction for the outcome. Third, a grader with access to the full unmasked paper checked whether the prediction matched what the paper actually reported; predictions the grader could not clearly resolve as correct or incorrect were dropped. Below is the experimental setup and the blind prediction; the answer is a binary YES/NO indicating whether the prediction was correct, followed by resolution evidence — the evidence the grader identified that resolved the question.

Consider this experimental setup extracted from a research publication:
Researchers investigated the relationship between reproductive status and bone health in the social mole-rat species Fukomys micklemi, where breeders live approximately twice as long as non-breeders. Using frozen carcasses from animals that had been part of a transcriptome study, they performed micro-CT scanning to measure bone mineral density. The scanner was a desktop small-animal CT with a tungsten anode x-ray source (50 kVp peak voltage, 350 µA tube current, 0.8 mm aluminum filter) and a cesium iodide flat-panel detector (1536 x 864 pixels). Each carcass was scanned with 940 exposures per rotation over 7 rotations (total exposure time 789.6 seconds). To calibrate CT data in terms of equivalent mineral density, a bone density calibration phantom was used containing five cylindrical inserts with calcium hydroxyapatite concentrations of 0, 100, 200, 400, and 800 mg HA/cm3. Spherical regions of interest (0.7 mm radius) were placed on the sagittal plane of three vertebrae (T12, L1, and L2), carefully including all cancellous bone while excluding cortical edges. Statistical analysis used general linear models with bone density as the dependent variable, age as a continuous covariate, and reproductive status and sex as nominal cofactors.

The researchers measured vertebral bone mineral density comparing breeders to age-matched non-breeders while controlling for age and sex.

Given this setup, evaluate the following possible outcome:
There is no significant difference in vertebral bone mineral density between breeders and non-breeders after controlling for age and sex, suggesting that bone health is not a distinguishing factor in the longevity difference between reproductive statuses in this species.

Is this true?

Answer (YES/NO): NO